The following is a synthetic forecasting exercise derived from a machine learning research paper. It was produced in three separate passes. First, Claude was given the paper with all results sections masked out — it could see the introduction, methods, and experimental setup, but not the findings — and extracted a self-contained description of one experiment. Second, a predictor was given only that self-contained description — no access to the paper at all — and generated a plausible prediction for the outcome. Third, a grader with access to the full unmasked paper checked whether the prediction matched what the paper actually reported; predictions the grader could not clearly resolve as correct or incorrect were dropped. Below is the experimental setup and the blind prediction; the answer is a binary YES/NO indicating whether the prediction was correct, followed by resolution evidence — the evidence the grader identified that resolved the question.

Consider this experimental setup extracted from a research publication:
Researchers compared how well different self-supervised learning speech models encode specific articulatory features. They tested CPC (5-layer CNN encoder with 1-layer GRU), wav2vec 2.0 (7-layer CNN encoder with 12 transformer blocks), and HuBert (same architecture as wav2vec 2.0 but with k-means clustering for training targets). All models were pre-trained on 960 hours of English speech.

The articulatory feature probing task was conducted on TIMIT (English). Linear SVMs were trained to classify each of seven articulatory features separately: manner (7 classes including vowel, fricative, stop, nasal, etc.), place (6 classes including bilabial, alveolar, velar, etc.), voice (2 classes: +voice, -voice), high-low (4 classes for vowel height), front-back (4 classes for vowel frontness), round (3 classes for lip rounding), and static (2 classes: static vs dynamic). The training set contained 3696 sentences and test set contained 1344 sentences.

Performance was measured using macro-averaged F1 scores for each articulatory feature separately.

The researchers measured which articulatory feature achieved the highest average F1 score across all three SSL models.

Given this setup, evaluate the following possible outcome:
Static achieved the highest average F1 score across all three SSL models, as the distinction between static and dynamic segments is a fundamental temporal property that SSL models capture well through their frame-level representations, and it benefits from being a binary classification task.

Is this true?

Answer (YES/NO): NO